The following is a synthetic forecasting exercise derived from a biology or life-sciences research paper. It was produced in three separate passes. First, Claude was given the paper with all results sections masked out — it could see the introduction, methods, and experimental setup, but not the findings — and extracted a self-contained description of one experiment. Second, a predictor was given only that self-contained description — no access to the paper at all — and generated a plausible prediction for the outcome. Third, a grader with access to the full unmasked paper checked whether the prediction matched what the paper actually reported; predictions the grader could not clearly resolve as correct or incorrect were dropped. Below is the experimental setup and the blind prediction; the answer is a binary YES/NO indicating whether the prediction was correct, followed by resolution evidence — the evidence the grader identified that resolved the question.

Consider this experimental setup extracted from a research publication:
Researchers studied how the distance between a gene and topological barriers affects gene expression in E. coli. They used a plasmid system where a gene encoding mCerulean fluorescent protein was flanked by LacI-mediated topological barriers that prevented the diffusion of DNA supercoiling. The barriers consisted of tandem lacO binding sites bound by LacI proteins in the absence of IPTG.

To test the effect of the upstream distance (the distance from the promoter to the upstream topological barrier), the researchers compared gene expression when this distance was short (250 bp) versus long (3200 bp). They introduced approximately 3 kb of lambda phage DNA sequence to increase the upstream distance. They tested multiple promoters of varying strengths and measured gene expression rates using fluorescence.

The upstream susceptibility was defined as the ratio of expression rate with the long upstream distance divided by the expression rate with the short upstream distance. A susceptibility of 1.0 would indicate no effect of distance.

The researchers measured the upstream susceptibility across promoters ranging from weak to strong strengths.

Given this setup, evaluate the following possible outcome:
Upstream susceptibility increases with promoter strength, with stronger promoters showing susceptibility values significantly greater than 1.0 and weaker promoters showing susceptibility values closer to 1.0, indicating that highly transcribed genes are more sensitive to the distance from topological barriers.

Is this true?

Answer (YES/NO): NO